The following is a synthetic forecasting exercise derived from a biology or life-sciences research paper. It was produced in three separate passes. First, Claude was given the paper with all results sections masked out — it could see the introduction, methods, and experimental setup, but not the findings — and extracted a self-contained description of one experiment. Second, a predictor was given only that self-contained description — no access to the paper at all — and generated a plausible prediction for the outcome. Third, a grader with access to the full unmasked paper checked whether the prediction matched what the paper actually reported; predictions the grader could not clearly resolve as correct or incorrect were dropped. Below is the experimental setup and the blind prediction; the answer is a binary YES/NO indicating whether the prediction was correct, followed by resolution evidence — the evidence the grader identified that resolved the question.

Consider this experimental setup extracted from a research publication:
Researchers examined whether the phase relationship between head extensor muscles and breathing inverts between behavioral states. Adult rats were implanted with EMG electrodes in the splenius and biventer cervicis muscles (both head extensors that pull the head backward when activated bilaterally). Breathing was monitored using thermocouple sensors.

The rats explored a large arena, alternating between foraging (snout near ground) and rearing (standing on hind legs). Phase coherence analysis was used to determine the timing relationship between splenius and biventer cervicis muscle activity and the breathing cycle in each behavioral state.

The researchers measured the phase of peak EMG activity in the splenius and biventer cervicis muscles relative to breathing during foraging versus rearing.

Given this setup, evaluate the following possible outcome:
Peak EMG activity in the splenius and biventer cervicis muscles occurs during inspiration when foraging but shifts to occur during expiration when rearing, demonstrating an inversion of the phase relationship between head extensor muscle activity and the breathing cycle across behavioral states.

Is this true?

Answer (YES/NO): YES